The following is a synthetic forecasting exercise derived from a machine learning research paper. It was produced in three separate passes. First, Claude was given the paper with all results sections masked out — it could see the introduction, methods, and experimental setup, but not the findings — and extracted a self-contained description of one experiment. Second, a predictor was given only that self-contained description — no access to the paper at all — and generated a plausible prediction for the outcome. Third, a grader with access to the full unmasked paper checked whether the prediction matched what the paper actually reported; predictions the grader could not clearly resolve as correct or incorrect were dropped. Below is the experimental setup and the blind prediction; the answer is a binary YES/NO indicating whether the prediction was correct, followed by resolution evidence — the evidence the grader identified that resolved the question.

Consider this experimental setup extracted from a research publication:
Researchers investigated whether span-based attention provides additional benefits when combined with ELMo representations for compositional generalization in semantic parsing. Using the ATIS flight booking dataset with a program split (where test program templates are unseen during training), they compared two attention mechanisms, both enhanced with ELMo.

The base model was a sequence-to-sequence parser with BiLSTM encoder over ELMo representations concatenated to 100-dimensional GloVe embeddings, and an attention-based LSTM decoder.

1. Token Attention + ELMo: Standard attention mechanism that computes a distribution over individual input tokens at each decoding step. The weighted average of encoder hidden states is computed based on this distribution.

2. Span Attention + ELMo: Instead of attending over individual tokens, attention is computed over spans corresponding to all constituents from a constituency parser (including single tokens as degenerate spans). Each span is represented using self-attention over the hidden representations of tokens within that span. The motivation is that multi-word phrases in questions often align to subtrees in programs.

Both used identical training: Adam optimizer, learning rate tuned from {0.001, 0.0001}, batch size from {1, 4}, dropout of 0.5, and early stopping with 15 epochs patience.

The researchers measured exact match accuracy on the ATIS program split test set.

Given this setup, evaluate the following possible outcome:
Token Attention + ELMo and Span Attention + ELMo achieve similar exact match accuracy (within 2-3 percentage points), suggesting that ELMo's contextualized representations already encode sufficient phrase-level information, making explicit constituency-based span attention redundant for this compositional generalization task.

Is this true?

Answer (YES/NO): YES